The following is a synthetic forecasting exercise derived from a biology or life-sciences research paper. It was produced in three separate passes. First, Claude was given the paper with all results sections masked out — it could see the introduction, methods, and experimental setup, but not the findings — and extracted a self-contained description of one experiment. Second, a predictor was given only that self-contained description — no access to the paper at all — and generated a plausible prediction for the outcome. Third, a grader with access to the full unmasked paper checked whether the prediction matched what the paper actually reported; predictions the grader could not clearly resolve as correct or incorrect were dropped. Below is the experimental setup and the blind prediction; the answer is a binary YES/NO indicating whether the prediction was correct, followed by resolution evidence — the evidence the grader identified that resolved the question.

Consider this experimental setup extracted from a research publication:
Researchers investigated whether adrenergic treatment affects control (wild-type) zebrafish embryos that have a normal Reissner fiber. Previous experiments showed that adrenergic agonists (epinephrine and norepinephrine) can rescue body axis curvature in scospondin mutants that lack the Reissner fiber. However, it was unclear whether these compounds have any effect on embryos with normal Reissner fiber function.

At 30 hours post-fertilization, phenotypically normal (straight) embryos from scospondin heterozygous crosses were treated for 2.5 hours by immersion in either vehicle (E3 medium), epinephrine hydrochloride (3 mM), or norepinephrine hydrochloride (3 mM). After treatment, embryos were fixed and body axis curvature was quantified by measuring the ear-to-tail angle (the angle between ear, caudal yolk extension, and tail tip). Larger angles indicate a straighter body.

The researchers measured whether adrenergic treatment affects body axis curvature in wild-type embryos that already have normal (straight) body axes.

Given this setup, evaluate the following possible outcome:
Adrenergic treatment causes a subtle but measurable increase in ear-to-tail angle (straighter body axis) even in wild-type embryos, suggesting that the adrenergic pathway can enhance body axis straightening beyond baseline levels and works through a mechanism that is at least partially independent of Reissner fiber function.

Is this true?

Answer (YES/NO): NO